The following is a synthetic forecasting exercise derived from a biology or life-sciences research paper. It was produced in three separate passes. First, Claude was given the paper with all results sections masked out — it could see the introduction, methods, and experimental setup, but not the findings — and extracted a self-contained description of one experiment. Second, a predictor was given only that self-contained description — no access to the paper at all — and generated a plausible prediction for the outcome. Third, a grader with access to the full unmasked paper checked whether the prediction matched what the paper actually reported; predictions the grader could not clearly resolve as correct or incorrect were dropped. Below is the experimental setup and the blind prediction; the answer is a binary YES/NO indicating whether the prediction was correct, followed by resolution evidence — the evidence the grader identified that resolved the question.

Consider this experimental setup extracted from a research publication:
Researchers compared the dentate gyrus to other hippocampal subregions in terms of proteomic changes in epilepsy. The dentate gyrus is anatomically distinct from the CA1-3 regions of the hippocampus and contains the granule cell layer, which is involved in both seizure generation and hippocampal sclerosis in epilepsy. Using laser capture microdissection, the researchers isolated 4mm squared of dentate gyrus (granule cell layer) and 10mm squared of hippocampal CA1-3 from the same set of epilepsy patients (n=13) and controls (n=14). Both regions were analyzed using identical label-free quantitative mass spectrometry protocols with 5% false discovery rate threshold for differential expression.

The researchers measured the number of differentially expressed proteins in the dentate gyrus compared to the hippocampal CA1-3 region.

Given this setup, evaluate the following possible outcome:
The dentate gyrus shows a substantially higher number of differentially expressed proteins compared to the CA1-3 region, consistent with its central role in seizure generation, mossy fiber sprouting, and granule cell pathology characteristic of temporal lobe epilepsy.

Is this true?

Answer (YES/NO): NO